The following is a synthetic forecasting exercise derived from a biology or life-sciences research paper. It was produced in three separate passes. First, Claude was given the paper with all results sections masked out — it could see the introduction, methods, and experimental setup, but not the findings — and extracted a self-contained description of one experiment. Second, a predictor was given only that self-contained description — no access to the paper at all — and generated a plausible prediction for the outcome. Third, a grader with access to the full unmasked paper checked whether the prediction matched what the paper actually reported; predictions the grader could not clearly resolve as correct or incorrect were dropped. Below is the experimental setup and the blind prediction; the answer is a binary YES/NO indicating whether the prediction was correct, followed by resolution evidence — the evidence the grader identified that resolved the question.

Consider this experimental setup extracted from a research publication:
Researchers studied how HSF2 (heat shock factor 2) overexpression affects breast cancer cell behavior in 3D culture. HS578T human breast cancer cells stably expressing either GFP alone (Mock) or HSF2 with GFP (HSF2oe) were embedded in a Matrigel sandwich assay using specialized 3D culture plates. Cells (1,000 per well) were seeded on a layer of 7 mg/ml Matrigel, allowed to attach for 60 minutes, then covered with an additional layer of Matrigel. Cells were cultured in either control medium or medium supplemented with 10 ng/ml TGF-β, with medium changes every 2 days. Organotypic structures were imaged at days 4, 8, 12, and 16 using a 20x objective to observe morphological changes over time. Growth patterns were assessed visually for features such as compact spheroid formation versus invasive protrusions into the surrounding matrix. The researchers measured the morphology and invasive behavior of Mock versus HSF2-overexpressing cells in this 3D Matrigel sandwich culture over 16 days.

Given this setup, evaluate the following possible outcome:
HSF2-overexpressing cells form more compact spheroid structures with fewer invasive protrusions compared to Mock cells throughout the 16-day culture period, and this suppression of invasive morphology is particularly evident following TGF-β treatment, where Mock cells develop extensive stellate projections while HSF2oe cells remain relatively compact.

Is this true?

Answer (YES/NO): YES